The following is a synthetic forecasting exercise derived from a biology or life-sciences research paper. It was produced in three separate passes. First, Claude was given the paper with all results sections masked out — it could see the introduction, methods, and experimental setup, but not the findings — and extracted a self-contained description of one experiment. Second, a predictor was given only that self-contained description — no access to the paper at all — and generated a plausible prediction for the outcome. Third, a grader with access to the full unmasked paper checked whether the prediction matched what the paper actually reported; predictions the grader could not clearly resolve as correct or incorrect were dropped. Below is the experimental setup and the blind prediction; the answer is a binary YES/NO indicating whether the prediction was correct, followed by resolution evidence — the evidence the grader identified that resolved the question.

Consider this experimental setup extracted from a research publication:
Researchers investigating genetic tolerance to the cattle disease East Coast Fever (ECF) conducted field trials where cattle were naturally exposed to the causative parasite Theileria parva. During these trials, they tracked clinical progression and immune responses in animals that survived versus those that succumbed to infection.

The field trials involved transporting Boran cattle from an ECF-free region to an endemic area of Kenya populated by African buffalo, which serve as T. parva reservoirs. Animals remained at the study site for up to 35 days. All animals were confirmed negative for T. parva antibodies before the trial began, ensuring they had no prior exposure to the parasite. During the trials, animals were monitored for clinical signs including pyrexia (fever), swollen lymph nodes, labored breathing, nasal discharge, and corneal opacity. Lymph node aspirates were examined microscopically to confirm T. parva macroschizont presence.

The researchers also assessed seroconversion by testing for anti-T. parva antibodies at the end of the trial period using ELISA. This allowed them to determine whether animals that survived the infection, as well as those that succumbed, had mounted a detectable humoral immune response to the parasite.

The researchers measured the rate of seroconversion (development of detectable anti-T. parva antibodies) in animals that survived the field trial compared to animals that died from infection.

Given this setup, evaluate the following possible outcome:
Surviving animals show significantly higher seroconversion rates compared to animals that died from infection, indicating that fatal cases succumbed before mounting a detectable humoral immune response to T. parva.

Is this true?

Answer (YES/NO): NO